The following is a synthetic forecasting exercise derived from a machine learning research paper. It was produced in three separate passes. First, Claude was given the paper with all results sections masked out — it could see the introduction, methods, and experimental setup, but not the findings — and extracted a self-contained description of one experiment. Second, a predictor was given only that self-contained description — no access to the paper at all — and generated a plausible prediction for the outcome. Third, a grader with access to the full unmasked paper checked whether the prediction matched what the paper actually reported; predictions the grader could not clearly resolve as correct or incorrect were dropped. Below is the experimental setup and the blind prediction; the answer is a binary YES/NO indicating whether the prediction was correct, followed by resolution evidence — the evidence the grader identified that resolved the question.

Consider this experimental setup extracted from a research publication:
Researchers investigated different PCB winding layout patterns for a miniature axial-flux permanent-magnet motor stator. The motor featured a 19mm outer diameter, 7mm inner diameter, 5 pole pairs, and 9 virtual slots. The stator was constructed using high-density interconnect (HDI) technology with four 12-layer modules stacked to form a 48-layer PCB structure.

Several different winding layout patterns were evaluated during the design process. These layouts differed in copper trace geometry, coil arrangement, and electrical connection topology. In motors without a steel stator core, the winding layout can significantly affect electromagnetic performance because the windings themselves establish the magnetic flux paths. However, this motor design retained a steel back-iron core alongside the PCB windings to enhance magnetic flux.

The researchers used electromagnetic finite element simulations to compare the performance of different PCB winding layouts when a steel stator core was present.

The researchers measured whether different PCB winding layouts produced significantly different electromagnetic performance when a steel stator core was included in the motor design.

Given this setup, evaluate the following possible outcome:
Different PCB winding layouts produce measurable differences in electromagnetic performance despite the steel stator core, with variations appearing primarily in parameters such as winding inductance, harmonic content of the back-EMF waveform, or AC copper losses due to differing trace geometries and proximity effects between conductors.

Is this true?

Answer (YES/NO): NO